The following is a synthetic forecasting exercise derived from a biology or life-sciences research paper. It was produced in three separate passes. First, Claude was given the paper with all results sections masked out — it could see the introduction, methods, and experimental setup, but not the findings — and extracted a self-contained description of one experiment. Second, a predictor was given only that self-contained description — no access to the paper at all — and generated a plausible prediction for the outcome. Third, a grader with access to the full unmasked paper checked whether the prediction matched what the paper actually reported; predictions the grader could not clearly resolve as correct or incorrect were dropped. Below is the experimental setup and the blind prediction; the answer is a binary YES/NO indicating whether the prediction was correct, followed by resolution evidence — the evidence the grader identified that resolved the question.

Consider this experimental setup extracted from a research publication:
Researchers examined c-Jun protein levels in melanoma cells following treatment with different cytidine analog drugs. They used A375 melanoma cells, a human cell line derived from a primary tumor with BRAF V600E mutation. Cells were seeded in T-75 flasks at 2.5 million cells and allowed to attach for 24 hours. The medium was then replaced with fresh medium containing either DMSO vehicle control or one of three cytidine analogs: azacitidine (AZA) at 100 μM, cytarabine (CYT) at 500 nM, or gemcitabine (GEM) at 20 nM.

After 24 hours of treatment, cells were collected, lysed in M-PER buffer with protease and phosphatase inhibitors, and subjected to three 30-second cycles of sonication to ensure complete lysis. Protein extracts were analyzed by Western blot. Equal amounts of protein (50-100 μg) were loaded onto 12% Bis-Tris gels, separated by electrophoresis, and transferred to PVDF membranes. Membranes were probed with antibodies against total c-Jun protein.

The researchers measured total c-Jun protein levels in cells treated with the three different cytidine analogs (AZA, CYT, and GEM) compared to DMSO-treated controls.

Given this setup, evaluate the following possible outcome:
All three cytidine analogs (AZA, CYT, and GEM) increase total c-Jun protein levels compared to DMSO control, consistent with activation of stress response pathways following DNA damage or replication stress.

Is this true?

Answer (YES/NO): YES